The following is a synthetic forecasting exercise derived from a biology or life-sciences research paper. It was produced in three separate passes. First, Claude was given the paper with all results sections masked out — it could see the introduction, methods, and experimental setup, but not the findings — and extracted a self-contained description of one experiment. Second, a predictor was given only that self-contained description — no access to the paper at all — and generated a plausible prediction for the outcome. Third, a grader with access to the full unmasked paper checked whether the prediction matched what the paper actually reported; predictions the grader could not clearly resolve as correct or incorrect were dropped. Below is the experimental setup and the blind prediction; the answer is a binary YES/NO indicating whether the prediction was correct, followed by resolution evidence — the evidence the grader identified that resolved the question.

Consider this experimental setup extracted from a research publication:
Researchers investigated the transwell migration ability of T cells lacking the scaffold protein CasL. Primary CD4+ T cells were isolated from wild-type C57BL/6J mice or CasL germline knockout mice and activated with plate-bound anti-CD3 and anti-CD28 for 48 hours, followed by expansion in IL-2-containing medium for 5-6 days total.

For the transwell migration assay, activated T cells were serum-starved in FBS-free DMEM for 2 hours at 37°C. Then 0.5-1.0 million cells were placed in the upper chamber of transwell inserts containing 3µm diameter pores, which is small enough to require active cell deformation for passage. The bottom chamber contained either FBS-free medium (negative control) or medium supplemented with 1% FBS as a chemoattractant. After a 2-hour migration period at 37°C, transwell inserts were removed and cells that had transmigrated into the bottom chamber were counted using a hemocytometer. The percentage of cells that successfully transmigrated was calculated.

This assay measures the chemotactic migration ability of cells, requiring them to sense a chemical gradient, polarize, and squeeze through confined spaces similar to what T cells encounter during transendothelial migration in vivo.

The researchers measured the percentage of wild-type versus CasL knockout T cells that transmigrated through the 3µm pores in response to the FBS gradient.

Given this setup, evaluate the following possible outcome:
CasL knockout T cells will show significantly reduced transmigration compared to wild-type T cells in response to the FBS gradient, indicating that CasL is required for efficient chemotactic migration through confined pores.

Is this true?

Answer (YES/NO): YES